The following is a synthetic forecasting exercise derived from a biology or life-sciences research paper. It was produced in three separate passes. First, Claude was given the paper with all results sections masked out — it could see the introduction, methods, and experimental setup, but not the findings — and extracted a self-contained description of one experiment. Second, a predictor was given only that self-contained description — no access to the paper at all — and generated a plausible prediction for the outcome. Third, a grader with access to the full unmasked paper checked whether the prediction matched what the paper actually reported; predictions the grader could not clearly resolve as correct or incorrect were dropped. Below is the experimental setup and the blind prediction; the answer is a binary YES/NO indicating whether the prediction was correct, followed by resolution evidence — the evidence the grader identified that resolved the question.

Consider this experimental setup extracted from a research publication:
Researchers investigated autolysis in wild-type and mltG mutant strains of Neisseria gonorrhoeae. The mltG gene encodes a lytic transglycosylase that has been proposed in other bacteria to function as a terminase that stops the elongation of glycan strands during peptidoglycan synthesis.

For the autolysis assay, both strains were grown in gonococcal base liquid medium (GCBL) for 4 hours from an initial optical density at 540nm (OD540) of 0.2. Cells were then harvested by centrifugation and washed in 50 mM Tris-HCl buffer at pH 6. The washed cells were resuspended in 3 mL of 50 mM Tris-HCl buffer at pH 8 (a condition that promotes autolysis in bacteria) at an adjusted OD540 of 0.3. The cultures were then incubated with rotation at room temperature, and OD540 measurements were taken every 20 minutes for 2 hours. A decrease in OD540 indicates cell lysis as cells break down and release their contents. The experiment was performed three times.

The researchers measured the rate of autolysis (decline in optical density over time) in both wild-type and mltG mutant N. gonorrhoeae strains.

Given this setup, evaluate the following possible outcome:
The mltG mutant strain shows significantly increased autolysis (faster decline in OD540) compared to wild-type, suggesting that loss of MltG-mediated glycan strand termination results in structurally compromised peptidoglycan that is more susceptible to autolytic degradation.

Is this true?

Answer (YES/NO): NO